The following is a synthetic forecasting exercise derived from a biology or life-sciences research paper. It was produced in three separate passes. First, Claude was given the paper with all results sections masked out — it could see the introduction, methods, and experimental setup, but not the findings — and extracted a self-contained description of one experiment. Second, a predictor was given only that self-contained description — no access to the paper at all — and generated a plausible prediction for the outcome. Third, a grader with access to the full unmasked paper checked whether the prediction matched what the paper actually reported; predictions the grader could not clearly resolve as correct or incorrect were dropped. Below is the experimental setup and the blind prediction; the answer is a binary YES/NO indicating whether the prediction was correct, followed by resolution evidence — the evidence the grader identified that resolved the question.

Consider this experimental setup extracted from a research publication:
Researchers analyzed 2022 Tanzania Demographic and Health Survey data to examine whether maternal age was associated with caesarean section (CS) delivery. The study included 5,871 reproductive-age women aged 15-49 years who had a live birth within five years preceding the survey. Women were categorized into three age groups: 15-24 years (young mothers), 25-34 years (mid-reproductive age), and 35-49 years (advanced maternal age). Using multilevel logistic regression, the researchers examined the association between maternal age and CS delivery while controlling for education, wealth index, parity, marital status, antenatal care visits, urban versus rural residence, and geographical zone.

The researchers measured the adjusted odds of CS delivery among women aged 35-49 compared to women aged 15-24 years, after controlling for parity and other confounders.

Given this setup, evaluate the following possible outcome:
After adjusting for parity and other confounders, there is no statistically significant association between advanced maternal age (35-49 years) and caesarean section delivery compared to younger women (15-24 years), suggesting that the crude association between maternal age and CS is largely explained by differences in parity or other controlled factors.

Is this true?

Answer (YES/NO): NO